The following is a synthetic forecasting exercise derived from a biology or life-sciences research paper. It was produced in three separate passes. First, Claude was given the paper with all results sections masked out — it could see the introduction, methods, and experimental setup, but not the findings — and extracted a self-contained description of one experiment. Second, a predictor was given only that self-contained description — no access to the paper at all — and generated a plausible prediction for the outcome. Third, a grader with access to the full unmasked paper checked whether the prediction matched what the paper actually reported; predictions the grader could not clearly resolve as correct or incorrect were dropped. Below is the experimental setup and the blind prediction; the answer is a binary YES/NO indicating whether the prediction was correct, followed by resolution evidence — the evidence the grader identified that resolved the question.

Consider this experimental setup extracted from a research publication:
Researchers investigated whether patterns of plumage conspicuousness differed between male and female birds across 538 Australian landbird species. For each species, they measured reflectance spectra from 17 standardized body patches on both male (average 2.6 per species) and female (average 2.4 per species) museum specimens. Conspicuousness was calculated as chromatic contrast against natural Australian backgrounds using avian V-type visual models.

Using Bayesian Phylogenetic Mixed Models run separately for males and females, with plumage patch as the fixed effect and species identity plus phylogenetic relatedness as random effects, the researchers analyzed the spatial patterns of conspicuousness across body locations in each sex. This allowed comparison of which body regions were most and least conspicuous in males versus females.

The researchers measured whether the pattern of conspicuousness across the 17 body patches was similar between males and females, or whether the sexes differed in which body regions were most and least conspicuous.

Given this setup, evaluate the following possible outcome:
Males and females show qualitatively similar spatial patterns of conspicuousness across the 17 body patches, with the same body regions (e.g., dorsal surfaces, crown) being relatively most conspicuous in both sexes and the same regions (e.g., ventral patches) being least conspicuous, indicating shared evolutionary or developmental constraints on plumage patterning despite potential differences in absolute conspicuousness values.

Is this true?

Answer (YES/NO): NO